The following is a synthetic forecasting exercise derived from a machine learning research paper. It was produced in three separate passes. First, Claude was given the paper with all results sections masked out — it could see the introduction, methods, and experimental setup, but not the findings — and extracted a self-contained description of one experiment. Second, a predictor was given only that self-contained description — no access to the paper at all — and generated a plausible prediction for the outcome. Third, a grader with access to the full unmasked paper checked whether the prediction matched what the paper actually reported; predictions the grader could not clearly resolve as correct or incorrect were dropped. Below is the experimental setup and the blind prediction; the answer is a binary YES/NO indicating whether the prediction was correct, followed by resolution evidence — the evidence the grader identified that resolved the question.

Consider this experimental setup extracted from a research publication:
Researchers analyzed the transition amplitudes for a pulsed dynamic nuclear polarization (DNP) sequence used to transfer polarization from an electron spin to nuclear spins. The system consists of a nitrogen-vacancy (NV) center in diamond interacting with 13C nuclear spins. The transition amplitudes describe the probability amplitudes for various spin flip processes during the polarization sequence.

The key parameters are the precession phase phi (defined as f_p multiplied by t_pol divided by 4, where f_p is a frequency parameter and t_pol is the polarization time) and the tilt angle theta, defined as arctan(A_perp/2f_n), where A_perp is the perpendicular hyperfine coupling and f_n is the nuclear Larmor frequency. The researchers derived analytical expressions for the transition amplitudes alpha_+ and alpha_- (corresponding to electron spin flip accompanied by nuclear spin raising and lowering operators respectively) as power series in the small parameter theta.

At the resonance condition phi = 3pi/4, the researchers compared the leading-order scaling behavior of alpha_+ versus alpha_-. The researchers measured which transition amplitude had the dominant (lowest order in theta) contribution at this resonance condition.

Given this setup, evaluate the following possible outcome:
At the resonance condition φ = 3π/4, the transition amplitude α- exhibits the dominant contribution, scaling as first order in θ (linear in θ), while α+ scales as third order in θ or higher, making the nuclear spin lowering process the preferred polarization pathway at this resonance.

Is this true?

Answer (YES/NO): YES